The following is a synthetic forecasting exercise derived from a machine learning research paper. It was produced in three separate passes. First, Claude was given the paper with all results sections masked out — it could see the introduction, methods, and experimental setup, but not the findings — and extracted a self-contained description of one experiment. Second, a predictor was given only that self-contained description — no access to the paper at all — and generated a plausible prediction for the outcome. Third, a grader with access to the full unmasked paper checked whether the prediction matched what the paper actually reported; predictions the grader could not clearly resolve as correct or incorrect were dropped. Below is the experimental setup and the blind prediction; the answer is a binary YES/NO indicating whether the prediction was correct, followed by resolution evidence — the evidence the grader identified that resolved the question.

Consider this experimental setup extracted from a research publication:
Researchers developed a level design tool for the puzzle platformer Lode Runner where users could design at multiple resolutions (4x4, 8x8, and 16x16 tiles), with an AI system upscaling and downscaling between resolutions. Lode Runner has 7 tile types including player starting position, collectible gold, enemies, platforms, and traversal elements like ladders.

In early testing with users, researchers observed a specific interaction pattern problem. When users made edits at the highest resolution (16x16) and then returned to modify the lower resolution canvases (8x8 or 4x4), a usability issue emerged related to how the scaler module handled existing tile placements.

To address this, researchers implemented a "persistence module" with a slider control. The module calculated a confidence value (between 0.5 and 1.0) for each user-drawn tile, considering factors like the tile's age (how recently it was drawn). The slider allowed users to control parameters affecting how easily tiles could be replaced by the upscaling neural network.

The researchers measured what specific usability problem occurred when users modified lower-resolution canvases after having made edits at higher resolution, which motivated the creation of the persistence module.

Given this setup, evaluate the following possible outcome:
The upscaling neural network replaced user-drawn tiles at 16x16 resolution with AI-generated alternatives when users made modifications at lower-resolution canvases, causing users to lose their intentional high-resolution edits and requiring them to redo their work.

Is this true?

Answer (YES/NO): YES